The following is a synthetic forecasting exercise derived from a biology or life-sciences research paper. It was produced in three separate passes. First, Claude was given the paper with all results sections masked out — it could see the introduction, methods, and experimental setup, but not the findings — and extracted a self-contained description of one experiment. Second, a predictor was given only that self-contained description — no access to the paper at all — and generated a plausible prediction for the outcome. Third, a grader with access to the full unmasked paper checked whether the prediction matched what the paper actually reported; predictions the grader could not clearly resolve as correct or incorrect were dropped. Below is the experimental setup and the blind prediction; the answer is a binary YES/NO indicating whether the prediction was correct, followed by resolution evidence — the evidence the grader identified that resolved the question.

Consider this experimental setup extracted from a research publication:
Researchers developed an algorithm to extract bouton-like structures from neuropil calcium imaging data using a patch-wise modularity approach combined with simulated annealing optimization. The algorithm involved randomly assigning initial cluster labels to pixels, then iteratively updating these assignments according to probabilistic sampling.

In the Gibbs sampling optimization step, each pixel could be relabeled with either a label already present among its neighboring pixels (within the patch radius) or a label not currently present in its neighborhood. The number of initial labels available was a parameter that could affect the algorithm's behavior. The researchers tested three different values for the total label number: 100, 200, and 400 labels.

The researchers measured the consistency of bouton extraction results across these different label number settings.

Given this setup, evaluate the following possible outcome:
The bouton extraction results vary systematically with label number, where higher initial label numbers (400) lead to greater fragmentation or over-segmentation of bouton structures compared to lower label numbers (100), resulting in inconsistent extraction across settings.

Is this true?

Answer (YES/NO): NO